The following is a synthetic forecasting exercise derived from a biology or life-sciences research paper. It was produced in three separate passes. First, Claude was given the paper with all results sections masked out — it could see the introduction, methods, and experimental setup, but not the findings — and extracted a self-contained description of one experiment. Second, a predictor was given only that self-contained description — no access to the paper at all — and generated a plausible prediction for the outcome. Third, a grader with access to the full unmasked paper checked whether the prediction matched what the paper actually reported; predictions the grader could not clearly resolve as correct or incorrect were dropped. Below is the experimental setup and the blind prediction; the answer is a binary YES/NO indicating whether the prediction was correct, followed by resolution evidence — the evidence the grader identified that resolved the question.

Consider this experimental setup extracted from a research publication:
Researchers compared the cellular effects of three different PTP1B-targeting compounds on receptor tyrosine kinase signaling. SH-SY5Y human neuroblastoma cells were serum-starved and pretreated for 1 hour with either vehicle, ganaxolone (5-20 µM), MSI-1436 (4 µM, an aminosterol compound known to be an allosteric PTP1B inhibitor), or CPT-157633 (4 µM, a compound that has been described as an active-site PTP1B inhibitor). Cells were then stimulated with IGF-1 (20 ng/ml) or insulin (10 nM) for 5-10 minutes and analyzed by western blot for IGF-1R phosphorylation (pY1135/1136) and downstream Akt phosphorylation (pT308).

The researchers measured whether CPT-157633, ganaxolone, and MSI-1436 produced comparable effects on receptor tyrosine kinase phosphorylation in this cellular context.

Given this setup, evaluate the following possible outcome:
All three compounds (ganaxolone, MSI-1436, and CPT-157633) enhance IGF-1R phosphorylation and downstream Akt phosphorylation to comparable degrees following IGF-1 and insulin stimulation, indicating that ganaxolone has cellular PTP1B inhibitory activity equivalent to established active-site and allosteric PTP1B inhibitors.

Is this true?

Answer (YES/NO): YES